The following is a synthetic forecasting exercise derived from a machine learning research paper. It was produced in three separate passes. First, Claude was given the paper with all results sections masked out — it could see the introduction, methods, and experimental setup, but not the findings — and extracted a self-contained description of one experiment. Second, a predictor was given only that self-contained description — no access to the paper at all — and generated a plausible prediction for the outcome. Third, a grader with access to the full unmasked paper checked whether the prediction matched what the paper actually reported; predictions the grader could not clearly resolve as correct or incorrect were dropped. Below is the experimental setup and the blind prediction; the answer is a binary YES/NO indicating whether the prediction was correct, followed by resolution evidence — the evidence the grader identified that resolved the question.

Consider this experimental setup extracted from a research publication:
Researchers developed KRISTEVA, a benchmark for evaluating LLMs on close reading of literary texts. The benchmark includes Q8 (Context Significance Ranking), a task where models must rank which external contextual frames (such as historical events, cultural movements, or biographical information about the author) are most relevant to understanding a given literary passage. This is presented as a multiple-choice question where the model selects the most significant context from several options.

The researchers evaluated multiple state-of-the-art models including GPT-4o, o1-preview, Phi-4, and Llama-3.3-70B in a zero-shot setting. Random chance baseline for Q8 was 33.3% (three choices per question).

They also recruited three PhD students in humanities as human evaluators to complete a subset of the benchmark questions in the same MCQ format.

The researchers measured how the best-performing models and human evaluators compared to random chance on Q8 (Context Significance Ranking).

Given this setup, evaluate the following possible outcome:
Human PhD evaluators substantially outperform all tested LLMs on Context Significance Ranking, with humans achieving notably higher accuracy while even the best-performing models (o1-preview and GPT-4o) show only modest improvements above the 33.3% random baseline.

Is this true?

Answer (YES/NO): NO